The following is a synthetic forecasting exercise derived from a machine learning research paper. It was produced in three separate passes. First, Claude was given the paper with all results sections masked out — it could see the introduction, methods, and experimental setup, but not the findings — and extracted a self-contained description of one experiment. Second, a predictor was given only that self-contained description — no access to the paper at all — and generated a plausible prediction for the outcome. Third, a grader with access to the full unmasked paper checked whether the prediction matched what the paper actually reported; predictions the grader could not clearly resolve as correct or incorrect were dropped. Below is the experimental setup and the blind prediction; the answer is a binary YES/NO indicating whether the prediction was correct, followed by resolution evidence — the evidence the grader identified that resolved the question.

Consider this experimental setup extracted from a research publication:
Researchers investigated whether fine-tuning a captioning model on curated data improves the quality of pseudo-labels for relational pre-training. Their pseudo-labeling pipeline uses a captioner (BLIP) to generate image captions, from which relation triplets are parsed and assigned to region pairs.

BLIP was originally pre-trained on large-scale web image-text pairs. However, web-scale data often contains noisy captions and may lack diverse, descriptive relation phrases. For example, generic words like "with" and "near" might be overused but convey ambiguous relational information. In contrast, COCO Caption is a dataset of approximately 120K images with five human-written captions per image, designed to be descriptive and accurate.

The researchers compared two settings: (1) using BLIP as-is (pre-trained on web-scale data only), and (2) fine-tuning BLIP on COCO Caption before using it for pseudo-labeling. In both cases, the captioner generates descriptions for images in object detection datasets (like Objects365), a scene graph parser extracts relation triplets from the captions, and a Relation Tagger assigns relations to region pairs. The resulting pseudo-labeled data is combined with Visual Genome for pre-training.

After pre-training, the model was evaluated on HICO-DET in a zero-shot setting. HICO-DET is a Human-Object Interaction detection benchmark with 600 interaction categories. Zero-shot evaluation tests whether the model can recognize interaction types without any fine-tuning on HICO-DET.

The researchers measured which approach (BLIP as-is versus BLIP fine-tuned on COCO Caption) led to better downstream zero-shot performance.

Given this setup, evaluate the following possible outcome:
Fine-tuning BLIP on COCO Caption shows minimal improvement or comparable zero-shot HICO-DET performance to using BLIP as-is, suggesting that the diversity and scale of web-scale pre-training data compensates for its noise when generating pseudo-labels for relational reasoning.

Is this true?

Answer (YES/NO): NO